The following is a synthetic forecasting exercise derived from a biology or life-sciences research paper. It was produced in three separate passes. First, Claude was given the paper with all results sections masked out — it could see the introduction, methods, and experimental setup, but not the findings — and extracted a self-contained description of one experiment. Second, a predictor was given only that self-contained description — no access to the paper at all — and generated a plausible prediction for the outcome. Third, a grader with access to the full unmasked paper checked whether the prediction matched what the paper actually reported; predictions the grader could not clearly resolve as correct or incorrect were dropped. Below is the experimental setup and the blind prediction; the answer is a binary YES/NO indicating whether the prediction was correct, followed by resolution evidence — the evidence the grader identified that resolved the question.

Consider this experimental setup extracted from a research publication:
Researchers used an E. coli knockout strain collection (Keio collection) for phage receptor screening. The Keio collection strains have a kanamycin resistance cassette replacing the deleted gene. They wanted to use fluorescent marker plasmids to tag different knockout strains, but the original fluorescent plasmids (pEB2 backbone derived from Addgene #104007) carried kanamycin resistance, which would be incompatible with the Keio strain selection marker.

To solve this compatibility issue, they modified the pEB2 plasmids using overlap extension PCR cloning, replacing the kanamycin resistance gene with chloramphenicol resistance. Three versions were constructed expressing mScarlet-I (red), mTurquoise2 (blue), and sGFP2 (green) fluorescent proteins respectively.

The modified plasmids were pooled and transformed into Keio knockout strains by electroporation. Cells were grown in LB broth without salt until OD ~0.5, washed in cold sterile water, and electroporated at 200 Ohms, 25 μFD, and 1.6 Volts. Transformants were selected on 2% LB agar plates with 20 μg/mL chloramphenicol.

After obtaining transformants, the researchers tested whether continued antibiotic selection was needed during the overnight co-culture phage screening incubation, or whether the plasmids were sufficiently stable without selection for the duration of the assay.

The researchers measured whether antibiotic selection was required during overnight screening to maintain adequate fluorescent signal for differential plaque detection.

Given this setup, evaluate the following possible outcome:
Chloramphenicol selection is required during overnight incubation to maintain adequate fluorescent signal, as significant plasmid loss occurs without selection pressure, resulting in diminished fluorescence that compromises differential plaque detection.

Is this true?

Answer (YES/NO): NO